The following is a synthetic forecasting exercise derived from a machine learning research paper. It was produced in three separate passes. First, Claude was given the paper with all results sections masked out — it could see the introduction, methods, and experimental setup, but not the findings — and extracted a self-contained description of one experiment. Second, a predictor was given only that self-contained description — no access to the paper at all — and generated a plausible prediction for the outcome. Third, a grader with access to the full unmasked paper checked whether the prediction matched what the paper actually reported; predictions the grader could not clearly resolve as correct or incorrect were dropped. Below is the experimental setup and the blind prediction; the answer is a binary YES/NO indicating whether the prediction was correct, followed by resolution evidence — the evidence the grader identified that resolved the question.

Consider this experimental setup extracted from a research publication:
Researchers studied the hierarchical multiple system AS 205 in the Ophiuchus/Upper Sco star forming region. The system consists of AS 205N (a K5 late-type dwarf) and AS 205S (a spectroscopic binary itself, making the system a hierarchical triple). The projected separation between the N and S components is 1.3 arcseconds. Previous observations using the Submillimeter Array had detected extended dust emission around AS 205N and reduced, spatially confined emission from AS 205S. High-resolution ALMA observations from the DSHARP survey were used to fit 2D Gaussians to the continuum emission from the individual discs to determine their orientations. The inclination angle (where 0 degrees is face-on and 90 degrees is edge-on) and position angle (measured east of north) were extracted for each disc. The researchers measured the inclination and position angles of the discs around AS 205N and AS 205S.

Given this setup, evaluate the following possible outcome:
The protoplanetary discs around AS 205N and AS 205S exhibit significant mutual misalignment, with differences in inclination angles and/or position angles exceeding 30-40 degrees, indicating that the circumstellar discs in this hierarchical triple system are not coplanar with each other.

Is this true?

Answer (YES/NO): YES